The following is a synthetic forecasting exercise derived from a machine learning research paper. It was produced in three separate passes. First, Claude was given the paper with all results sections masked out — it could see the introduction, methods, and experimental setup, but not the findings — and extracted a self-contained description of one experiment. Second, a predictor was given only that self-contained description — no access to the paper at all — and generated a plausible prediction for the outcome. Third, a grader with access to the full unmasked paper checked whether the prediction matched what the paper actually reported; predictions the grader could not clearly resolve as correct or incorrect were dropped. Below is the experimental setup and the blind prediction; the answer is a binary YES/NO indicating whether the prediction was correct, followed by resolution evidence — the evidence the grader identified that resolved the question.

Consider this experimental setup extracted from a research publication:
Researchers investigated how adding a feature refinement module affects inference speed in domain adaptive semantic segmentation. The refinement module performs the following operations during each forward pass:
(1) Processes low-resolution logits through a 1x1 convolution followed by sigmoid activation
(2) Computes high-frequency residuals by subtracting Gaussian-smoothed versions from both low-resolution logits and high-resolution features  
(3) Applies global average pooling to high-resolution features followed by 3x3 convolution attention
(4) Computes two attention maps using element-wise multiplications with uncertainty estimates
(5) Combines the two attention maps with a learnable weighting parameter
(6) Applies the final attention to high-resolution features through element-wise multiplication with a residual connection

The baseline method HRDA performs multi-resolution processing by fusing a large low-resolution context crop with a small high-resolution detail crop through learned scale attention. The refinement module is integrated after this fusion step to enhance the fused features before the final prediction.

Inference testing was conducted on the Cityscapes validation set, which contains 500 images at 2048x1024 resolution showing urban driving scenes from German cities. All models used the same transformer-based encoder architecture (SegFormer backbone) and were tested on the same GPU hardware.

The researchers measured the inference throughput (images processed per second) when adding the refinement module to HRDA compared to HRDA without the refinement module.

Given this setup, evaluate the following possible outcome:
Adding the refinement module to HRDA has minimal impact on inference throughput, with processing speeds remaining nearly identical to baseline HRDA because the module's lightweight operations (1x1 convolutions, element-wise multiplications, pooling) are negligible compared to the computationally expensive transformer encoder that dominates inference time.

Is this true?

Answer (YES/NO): NO